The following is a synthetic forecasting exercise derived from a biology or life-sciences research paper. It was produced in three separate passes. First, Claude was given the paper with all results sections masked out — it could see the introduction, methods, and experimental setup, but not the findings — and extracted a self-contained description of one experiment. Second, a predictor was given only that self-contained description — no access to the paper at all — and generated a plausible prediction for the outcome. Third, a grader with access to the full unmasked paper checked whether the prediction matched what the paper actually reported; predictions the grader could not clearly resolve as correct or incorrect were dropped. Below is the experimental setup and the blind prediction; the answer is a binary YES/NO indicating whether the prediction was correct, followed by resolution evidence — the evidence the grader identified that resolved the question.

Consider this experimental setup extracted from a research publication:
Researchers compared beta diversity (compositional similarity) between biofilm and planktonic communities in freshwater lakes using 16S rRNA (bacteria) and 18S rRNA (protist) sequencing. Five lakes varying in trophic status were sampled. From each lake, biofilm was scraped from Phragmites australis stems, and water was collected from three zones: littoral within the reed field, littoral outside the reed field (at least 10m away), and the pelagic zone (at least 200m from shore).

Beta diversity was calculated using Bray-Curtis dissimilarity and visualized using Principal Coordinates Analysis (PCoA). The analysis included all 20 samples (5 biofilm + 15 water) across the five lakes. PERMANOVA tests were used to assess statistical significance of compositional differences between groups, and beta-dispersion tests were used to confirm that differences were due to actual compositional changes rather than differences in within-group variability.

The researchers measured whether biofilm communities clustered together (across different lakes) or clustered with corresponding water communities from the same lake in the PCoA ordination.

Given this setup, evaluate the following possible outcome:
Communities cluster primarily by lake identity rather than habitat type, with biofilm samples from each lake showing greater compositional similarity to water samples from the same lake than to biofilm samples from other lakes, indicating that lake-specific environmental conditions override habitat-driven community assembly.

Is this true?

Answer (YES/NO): NO